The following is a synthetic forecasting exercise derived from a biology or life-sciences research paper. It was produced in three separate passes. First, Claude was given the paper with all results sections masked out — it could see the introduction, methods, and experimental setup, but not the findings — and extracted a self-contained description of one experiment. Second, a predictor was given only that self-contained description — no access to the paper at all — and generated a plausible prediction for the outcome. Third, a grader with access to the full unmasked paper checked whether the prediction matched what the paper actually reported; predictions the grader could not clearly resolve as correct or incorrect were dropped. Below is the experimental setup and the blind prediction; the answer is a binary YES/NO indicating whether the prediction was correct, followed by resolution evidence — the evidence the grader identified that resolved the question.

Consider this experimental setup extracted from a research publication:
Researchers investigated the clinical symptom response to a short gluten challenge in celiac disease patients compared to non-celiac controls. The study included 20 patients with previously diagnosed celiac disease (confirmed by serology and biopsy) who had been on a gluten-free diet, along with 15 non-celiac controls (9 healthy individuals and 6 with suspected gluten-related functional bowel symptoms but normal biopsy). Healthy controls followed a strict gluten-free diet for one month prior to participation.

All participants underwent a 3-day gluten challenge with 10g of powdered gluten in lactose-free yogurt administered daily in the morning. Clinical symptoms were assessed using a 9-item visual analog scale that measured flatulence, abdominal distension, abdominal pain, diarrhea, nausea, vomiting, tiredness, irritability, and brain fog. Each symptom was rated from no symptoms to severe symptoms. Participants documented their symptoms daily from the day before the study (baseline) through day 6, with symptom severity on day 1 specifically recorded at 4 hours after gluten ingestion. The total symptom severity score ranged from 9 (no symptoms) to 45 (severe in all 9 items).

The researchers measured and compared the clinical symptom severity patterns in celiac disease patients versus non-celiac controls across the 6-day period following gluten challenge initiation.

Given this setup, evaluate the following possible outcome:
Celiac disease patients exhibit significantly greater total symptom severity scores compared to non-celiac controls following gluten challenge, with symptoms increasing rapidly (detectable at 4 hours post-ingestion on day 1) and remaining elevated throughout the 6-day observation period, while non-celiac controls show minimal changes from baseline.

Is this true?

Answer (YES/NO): NO